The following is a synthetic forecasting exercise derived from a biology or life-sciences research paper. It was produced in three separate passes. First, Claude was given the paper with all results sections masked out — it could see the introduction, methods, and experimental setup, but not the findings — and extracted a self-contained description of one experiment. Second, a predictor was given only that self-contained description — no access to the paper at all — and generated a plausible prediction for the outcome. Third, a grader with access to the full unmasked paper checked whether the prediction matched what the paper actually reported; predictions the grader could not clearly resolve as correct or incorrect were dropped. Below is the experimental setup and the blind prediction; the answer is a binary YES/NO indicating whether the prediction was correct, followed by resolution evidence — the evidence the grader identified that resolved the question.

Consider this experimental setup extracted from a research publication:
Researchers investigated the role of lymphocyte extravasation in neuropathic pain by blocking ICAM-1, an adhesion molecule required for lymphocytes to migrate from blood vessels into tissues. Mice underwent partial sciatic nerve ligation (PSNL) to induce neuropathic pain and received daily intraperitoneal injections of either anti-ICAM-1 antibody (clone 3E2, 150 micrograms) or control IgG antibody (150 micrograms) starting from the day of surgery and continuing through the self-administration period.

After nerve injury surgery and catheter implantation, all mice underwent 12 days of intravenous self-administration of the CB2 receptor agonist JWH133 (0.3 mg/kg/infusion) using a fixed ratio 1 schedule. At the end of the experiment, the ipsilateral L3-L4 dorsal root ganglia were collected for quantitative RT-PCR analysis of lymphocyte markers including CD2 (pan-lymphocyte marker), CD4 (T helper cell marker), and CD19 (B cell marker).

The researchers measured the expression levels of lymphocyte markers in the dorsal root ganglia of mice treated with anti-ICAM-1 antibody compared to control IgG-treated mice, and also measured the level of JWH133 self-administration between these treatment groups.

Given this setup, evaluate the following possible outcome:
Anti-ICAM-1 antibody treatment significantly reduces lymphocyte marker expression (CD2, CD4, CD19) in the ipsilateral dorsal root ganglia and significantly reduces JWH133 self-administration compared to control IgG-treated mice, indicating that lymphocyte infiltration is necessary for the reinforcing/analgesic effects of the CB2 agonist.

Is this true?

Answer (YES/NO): NO